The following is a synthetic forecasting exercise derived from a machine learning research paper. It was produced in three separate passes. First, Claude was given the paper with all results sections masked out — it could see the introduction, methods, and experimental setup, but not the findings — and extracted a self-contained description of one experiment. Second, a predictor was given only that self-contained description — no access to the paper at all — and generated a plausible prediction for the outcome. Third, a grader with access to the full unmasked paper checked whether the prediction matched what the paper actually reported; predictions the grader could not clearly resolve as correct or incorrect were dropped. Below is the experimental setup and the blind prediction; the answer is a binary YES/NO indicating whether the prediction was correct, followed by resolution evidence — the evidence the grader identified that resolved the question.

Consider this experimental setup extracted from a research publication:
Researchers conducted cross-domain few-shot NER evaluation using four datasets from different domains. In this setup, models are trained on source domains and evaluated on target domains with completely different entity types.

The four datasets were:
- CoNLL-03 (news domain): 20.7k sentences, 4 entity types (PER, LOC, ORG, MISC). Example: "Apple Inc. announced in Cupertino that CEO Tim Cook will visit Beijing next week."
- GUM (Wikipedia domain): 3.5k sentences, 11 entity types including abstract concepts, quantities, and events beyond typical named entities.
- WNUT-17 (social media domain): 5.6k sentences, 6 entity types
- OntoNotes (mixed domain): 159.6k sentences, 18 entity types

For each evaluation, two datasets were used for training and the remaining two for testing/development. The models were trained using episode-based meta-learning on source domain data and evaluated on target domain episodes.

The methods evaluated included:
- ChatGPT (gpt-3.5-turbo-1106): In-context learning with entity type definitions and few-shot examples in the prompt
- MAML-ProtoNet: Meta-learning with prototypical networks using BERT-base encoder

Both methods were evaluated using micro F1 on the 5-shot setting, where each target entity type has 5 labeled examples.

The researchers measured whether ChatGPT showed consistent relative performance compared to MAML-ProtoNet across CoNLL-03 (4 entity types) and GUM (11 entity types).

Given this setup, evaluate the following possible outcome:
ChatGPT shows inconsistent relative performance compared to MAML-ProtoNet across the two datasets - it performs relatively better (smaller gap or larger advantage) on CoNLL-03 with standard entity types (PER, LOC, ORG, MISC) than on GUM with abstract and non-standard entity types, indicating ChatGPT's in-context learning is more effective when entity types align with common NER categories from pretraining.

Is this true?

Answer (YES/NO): YES